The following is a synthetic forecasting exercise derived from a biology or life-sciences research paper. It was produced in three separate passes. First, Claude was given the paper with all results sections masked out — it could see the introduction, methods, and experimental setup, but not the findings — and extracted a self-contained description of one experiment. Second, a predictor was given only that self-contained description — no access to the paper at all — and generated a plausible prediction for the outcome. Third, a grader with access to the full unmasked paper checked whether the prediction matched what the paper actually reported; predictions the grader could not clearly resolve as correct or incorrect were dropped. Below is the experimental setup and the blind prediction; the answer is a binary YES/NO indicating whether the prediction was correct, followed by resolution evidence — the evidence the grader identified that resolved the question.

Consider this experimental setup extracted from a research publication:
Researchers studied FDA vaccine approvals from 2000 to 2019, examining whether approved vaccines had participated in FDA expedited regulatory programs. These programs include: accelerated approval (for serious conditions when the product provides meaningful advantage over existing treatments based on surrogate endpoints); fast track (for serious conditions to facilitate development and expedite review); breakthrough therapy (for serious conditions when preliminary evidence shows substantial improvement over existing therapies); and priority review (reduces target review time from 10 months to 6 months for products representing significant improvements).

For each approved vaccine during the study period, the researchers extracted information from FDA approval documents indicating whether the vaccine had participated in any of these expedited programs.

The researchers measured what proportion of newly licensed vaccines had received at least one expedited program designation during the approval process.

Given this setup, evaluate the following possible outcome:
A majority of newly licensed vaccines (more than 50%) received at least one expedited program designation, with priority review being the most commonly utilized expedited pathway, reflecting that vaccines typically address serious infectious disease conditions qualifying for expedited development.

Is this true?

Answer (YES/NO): NO